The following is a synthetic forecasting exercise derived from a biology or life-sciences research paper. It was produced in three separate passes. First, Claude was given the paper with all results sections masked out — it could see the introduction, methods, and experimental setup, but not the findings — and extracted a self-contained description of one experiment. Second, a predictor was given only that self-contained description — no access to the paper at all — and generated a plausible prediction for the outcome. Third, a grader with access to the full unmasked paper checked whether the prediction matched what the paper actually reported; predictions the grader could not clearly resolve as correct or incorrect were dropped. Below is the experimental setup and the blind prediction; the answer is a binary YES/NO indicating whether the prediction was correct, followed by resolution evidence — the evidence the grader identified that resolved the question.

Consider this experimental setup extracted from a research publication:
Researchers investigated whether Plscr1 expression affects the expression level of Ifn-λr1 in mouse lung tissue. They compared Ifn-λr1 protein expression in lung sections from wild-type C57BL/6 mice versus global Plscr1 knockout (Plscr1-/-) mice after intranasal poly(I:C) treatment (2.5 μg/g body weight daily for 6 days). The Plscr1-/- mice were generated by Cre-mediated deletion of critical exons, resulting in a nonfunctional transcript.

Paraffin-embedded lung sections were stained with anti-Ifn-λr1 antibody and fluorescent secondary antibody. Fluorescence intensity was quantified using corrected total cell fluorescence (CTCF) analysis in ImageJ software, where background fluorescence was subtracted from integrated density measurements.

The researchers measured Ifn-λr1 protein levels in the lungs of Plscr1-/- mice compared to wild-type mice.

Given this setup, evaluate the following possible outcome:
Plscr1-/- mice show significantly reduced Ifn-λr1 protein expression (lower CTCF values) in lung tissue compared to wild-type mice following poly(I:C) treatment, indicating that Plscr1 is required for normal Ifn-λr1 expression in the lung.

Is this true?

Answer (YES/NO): YES